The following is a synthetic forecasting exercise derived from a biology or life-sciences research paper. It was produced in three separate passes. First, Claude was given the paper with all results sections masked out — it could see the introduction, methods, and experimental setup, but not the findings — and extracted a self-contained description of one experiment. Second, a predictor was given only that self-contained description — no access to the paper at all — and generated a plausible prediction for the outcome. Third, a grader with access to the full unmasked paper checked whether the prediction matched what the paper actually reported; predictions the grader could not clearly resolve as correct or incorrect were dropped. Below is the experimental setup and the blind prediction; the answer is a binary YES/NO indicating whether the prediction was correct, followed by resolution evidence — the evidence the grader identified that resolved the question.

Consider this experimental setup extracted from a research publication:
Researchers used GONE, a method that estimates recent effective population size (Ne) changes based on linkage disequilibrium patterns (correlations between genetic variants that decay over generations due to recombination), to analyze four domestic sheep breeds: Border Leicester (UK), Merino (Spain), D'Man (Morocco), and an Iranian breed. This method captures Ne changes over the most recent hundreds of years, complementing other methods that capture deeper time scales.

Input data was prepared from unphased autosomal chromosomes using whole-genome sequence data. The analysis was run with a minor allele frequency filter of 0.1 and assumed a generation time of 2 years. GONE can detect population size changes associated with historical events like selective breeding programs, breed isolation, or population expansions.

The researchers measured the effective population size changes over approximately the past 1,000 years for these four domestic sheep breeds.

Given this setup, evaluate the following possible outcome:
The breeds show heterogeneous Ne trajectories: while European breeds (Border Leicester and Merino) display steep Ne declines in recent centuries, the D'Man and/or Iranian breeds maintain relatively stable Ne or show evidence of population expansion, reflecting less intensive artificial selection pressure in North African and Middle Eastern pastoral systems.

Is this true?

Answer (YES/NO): NO